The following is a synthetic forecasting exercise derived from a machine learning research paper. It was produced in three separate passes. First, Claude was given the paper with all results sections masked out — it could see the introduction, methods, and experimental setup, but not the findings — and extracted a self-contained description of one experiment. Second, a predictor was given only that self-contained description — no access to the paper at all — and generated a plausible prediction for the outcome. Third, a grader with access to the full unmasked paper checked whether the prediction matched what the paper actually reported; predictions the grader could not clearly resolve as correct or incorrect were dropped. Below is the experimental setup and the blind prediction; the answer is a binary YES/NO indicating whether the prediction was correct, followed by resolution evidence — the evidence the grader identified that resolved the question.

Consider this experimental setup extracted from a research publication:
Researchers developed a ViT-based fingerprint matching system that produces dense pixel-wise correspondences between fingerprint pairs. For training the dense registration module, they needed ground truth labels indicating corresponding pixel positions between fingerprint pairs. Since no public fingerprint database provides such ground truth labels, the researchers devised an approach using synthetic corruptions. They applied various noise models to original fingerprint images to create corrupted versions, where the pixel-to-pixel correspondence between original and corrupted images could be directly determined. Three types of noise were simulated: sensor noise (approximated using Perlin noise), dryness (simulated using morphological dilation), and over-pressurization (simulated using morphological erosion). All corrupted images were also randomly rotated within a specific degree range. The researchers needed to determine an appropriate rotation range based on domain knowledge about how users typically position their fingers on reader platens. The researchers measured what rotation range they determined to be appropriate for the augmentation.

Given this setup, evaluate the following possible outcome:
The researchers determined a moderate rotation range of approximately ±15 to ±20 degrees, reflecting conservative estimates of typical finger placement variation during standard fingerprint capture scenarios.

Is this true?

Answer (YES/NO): NO